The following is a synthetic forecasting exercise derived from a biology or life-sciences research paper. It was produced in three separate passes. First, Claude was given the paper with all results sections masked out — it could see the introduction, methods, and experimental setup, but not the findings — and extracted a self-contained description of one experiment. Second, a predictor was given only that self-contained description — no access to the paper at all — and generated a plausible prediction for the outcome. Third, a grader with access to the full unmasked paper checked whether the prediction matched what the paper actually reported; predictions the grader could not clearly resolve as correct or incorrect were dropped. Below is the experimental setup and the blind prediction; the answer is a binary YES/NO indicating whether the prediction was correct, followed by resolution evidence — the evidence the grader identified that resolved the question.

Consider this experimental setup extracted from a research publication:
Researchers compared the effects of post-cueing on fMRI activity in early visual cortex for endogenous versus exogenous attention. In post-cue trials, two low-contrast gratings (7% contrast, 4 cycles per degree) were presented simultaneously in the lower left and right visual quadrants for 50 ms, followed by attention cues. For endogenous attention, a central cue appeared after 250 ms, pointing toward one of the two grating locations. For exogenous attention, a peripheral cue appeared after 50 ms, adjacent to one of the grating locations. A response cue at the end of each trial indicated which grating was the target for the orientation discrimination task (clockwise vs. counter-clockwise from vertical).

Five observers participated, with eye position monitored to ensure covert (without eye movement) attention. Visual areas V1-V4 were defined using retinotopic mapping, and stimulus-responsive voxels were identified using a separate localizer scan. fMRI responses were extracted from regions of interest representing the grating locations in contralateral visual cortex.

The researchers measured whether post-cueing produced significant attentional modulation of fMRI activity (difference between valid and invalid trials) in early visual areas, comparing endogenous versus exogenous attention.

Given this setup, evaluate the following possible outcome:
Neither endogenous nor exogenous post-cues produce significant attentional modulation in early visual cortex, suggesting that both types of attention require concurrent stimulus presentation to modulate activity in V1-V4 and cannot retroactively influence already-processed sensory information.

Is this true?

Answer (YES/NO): NO